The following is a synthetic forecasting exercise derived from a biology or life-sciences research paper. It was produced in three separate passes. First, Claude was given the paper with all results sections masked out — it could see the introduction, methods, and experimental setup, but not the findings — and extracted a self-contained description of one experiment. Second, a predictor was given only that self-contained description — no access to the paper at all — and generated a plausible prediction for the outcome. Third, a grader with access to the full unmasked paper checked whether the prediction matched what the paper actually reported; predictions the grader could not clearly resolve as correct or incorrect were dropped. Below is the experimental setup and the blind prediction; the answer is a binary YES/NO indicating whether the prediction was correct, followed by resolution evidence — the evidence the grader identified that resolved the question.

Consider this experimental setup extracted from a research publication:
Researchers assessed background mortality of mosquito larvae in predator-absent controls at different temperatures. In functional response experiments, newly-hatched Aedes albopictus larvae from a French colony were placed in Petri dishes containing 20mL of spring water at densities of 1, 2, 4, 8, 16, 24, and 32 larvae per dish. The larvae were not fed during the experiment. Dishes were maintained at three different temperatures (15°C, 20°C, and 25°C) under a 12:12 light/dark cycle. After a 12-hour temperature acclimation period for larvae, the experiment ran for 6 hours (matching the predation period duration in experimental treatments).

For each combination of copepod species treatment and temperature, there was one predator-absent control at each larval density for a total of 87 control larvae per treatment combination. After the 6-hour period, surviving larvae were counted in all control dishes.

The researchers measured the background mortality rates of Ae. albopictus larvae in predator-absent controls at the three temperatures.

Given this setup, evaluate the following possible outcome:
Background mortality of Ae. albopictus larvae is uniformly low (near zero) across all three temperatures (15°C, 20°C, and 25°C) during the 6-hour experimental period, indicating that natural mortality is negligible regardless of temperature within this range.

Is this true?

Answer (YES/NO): NO